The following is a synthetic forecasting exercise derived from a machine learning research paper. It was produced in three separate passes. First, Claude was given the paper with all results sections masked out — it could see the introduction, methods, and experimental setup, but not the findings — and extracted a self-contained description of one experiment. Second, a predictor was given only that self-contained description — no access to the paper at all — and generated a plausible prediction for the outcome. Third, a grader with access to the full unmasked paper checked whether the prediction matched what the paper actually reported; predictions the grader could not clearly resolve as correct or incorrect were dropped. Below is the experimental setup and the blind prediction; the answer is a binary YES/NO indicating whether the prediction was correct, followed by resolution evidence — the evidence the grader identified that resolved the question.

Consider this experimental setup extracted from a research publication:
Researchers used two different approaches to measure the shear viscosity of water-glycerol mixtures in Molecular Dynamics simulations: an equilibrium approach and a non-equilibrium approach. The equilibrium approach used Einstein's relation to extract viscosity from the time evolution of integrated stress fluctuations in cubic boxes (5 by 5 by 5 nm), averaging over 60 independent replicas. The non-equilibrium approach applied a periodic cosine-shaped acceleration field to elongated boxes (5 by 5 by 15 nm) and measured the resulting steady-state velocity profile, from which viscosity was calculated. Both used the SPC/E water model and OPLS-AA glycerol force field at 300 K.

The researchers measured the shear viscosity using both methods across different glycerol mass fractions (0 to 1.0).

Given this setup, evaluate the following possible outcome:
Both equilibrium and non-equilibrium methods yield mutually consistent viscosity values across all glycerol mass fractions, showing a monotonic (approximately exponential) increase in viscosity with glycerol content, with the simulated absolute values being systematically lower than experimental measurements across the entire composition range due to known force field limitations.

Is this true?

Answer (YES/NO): NO